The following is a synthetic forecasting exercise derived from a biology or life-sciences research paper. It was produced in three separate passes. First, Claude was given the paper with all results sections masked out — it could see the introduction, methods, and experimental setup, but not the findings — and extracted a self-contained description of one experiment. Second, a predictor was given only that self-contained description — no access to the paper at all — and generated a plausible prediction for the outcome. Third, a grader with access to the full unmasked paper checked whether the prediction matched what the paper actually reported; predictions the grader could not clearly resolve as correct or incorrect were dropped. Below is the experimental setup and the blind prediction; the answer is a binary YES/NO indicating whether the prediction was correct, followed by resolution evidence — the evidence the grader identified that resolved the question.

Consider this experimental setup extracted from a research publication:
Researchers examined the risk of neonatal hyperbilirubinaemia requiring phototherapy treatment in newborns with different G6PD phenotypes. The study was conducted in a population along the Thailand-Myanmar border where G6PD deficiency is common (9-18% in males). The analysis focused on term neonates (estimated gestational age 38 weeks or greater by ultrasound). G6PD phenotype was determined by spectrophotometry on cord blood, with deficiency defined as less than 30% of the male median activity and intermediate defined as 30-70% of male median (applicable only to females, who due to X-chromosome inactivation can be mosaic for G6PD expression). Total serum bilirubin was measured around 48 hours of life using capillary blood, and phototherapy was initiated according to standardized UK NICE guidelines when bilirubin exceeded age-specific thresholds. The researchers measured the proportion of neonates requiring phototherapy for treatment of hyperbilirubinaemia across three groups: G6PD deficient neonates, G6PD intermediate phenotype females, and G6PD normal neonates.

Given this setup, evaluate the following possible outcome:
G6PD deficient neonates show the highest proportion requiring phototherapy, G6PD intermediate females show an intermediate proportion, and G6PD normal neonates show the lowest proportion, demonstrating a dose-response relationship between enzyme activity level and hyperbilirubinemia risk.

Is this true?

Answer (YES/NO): YES